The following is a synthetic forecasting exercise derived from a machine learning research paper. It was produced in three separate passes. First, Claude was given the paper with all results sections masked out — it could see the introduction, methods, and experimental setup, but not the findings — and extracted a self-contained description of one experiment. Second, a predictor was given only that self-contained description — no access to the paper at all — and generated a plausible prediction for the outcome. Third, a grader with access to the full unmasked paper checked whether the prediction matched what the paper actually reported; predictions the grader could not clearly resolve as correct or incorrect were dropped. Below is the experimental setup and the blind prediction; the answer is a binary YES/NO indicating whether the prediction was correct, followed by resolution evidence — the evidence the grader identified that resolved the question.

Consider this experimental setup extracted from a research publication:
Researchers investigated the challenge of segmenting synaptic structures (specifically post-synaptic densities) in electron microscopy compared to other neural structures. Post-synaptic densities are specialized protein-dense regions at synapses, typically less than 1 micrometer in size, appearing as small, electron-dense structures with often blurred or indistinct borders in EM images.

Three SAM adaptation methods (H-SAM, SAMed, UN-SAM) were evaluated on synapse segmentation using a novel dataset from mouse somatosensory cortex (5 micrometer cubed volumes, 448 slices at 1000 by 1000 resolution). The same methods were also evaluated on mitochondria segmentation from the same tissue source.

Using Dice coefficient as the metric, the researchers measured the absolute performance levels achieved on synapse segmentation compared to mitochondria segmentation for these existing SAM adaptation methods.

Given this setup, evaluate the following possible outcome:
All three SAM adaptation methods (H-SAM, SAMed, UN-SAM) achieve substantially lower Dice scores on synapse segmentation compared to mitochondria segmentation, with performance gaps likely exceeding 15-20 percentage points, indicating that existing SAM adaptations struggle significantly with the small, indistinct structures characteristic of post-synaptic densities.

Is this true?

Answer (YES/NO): YES